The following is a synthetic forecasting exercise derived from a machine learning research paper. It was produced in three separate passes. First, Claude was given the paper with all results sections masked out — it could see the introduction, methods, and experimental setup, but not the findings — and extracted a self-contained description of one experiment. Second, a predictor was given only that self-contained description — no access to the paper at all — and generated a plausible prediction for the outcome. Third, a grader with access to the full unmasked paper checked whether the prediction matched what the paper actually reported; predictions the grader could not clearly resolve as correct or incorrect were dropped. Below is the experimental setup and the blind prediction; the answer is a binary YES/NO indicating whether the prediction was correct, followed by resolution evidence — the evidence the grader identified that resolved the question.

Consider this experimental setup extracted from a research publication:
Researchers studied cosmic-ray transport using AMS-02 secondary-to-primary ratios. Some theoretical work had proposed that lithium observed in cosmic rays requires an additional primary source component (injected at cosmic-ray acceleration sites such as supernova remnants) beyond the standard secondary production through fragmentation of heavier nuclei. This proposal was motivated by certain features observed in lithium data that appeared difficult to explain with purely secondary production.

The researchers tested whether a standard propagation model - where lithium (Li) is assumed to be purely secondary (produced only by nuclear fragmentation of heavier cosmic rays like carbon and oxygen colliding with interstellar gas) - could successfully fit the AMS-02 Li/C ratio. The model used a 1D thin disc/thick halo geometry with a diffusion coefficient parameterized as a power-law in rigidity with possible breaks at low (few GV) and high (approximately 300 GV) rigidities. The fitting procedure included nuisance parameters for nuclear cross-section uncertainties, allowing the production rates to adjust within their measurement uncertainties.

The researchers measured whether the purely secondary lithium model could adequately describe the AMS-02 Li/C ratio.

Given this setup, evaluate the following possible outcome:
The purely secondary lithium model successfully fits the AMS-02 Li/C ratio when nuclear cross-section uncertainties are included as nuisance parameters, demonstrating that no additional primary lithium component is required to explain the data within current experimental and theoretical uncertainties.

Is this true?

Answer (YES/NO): YES